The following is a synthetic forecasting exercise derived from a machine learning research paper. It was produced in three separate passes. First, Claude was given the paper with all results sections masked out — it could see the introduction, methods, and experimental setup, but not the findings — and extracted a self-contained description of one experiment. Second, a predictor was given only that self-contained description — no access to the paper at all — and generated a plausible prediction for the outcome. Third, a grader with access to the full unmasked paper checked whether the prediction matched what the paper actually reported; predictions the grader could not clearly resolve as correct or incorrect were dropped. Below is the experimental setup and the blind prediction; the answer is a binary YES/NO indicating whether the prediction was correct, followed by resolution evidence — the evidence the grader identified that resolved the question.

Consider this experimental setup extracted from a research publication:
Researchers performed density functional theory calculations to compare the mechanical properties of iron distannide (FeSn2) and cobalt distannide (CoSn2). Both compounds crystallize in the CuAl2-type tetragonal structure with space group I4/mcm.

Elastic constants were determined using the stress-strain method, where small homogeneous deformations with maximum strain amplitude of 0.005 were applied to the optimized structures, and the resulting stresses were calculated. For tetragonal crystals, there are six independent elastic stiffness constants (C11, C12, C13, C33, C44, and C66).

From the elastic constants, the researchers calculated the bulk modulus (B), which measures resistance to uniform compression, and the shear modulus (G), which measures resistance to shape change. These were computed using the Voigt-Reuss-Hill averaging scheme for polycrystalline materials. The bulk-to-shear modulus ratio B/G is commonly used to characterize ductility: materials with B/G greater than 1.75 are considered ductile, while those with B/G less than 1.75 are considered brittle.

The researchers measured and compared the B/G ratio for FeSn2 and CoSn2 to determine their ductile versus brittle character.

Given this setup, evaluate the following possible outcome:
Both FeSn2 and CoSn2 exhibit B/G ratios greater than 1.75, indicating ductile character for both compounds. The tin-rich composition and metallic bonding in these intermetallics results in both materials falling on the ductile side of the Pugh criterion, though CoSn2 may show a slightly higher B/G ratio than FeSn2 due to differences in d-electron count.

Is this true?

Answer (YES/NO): YES